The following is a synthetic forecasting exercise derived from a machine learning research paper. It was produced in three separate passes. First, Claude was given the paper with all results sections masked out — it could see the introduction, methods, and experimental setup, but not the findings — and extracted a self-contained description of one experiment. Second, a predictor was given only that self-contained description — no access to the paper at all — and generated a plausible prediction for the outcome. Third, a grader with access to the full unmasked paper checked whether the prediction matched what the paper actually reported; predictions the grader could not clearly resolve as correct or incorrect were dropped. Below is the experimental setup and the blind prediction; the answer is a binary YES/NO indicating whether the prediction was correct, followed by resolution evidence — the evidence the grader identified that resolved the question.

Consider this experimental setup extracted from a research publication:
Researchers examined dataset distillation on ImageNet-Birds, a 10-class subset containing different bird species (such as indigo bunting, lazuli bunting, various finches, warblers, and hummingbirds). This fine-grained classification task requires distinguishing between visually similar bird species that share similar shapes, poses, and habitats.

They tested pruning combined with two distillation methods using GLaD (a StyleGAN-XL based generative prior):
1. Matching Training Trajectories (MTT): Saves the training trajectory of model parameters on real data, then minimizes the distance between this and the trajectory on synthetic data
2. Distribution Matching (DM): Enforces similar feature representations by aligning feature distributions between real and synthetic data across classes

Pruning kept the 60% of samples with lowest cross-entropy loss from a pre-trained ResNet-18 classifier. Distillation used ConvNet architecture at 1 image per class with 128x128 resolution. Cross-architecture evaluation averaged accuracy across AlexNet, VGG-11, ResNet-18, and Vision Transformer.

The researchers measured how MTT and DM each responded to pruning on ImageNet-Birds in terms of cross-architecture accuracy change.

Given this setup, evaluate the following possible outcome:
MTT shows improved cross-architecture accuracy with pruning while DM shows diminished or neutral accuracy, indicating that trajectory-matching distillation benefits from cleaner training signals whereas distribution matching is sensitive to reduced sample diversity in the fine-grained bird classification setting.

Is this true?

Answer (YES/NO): NO